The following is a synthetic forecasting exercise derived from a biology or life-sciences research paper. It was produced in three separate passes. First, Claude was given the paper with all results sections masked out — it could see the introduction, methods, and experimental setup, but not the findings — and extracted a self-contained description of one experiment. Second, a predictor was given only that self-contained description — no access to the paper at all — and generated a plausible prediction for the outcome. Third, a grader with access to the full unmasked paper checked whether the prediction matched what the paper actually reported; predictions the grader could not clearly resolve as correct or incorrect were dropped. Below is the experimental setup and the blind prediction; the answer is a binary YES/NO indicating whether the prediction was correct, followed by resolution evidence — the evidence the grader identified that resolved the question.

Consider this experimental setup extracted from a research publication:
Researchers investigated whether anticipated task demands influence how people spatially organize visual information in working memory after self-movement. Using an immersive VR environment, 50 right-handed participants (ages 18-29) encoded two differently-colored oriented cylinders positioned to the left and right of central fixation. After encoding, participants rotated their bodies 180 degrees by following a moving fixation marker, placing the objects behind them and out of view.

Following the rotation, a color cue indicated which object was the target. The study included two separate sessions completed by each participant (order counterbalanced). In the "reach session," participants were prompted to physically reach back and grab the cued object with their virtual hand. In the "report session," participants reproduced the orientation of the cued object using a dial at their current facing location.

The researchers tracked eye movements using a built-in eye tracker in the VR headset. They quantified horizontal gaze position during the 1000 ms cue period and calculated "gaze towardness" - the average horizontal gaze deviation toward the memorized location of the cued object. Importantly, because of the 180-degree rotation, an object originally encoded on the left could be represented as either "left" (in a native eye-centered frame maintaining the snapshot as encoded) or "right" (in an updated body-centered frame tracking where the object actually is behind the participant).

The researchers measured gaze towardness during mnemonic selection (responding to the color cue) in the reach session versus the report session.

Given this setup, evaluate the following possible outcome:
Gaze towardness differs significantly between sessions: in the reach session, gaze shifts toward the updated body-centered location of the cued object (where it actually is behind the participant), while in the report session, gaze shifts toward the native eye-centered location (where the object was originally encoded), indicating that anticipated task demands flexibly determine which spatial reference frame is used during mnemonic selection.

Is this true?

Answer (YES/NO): YES